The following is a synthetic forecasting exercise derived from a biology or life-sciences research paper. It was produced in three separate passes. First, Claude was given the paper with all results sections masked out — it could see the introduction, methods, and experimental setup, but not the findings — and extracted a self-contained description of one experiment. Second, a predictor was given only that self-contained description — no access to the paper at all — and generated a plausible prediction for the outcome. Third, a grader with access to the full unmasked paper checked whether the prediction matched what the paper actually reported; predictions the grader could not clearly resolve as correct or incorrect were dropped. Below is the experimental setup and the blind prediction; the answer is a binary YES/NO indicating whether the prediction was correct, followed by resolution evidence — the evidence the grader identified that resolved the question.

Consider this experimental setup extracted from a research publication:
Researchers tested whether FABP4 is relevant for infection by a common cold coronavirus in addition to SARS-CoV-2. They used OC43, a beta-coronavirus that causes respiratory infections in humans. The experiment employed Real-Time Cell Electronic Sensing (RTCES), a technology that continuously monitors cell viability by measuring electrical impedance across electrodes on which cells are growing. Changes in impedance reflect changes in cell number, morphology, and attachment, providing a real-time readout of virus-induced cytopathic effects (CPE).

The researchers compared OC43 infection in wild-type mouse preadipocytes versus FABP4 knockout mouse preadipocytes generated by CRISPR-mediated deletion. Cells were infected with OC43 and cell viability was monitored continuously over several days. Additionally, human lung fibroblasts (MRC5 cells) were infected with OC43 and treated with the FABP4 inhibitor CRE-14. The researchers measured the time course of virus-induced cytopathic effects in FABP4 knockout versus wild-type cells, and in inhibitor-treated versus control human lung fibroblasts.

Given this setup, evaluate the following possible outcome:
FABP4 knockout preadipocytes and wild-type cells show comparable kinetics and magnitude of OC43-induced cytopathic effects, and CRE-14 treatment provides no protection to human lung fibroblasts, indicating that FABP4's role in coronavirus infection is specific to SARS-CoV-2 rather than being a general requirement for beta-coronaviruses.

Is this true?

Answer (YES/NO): NO